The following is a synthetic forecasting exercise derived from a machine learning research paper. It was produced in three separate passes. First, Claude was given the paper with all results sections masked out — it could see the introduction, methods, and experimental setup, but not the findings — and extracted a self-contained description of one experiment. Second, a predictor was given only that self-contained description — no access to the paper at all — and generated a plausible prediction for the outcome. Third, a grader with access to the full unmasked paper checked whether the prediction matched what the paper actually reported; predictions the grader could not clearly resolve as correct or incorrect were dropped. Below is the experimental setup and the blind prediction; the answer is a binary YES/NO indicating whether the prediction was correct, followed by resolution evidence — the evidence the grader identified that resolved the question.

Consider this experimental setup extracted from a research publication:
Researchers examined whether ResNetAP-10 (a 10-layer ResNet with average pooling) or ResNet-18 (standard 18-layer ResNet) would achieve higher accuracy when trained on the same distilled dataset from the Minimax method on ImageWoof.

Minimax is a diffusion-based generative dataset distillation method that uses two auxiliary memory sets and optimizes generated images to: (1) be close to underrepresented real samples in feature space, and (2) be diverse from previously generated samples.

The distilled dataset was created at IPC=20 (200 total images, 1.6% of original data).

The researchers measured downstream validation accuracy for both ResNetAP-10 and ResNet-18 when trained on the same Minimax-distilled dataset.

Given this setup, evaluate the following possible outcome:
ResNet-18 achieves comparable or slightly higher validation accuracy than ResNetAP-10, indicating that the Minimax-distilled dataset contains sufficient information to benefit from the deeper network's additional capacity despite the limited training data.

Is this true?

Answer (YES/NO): NO